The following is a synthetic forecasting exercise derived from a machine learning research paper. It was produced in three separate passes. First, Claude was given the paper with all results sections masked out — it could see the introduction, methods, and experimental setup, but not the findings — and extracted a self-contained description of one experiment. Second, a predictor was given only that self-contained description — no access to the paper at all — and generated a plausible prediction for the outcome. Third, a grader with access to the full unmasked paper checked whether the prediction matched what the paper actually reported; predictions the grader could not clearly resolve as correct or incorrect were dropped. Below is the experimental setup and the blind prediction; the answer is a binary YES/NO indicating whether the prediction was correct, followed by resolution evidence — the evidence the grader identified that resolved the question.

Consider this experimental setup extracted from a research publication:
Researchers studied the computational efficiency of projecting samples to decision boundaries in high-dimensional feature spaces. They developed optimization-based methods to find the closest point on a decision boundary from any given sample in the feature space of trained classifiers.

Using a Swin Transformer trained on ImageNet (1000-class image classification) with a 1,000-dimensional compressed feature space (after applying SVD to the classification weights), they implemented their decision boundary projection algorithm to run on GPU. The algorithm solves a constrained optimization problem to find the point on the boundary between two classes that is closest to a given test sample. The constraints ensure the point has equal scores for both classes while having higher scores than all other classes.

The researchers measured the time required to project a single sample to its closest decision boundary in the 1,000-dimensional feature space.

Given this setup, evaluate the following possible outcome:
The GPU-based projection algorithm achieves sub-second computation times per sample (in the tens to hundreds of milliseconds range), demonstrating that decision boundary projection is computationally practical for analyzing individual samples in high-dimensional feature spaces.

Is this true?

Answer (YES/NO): YES